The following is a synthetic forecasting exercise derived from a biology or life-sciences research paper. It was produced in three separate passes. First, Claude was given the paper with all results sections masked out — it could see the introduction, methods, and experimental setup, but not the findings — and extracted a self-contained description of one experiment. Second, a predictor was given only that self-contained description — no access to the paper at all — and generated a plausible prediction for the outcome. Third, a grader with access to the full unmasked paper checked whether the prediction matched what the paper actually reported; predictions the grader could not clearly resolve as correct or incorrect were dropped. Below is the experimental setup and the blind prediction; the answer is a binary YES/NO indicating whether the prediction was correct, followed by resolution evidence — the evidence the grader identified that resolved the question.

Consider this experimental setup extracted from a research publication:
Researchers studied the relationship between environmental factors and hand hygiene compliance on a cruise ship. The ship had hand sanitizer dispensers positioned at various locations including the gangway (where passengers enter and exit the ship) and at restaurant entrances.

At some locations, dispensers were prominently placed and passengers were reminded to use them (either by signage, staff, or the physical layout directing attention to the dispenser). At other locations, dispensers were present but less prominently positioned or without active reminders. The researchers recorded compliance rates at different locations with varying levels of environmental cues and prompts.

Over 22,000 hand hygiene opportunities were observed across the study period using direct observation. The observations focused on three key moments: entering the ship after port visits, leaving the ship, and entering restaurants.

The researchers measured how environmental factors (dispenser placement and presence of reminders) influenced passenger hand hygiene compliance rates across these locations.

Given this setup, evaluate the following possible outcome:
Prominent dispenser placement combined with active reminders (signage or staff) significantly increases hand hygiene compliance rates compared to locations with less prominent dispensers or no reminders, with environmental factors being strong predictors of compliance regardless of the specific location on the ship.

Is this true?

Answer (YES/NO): YES